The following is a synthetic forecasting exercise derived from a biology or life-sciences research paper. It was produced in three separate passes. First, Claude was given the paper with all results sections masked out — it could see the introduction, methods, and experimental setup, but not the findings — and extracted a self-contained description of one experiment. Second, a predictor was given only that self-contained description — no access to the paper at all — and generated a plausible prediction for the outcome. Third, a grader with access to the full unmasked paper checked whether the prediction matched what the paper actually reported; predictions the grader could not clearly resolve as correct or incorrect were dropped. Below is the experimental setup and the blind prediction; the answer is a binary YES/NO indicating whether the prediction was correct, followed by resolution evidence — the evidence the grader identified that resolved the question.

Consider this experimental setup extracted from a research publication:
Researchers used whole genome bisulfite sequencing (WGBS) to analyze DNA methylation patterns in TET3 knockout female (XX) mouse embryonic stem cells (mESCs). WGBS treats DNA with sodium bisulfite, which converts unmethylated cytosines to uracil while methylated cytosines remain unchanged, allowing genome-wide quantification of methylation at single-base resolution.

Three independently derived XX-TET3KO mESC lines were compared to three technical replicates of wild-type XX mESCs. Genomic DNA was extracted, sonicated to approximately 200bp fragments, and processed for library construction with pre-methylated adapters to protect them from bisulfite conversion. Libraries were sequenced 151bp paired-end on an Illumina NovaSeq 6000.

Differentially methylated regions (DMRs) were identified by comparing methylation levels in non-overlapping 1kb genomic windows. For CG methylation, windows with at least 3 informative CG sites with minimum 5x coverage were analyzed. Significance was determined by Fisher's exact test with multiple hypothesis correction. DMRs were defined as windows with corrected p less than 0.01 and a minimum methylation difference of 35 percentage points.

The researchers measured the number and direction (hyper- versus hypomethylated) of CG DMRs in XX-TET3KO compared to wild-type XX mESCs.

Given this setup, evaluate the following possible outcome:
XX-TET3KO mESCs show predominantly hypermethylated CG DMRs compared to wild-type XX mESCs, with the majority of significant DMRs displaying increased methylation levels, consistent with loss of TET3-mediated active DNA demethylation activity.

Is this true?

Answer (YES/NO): YES